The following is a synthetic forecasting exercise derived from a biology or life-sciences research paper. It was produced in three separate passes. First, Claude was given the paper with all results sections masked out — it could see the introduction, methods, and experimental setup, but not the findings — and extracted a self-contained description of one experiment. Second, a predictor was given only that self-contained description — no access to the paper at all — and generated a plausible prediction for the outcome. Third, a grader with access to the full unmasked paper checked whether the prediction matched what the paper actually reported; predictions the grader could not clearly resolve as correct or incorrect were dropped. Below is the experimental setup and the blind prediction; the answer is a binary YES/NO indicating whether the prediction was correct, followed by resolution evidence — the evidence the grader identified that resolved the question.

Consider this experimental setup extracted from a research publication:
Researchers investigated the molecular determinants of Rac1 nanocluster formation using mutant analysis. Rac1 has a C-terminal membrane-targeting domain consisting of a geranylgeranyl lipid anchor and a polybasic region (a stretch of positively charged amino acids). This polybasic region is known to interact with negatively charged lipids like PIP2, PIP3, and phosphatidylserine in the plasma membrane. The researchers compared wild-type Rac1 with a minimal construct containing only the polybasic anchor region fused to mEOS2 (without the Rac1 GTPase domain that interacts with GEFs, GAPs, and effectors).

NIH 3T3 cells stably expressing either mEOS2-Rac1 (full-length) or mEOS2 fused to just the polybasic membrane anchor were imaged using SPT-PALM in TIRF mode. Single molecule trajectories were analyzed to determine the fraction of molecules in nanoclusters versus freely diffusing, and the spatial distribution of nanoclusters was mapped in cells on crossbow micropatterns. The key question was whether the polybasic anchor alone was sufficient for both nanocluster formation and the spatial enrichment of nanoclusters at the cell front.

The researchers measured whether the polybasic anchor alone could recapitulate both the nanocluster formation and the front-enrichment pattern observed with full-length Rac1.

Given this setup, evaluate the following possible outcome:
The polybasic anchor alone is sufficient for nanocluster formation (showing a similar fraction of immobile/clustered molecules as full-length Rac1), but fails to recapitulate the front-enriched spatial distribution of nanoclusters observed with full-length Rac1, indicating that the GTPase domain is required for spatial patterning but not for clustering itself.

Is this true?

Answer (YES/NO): YES